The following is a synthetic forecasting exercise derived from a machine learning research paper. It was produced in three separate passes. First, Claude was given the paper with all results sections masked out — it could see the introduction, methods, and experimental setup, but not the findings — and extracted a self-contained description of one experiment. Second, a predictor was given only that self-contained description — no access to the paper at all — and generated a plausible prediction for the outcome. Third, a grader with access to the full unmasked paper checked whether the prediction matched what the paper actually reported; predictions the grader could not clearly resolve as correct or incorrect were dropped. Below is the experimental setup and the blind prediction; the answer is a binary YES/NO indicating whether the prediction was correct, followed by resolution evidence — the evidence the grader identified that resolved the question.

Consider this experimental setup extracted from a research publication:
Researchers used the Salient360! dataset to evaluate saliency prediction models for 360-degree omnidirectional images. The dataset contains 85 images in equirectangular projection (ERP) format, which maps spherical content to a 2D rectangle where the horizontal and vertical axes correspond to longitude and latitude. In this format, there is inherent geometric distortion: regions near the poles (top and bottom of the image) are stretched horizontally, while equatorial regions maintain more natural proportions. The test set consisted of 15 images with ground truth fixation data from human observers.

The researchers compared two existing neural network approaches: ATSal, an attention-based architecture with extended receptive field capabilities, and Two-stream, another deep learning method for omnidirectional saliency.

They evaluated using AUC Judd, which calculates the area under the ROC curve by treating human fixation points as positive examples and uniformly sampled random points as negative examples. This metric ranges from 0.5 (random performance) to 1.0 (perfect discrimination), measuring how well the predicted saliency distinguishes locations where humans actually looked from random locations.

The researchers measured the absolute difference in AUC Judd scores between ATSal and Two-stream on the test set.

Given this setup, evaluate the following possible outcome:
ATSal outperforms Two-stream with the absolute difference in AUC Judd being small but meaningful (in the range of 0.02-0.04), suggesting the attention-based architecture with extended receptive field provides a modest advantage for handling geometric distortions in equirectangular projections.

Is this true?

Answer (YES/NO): NO